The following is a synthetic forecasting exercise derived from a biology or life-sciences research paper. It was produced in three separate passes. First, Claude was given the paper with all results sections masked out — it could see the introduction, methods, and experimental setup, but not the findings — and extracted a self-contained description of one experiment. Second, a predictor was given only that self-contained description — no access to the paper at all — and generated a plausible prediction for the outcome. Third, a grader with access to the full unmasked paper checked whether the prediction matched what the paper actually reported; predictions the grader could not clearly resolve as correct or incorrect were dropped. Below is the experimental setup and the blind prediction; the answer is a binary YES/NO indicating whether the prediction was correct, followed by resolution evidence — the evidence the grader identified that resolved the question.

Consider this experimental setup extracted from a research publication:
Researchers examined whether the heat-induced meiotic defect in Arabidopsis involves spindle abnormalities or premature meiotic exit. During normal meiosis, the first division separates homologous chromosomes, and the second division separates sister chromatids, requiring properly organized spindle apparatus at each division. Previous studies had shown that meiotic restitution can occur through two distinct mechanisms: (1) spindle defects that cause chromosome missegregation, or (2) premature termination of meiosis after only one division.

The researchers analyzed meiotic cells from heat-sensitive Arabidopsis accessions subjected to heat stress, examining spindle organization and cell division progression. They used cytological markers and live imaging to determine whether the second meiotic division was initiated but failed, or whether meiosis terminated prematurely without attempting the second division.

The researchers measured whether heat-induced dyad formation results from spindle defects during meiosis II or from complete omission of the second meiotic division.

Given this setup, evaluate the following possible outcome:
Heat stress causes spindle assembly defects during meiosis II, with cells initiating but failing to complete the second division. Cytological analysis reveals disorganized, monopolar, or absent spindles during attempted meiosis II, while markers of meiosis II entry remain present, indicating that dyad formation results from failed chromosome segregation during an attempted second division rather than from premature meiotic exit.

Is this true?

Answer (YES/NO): NO